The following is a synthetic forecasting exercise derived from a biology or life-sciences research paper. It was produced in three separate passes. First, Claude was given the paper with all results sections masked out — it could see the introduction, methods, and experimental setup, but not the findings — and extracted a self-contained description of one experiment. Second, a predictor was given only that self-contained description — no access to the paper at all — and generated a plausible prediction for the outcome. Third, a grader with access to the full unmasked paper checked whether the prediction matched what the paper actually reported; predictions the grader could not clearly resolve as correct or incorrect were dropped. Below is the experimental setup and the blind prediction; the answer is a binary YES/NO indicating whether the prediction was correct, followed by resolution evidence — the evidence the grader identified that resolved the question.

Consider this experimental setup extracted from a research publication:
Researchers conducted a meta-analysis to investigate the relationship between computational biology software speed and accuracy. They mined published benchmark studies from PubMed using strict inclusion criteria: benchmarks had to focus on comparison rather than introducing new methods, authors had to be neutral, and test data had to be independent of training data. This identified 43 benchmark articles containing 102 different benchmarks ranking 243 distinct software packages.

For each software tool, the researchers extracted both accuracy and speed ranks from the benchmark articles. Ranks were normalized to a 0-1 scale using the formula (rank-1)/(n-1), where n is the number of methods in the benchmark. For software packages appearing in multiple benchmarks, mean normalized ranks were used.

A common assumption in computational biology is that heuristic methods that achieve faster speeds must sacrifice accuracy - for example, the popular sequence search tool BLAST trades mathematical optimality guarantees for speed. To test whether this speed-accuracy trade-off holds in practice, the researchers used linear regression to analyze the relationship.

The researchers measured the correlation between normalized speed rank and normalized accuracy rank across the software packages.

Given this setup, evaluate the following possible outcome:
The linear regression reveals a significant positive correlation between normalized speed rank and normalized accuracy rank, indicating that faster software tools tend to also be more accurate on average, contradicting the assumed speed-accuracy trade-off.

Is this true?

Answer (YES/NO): NO